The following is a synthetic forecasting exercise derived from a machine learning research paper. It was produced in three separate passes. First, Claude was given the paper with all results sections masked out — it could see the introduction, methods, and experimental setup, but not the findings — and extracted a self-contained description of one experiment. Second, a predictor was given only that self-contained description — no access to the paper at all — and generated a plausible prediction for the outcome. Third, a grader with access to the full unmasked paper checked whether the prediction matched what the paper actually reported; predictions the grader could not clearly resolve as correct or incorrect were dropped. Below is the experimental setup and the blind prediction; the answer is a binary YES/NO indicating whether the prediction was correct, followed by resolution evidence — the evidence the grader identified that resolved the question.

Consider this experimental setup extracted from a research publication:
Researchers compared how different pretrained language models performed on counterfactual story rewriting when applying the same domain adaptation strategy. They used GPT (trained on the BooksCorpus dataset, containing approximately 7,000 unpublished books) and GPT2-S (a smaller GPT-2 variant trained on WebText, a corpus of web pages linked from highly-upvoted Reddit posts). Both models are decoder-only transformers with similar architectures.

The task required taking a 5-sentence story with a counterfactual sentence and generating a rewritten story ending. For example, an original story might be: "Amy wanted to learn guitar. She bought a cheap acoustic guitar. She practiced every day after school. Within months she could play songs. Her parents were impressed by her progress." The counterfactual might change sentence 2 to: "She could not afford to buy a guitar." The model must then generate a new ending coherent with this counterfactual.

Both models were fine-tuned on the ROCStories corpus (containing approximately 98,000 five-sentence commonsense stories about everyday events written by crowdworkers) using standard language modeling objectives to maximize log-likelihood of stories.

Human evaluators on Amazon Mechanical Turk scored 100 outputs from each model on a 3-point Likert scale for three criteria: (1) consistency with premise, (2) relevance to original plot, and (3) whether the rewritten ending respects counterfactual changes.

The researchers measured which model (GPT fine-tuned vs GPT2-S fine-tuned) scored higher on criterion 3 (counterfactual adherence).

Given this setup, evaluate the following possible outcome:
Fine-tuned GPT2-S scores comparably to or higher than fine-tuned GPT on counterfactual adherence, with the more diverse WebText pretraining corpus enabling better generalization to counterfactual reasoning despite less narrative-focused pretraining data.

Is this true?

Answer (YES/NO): NO